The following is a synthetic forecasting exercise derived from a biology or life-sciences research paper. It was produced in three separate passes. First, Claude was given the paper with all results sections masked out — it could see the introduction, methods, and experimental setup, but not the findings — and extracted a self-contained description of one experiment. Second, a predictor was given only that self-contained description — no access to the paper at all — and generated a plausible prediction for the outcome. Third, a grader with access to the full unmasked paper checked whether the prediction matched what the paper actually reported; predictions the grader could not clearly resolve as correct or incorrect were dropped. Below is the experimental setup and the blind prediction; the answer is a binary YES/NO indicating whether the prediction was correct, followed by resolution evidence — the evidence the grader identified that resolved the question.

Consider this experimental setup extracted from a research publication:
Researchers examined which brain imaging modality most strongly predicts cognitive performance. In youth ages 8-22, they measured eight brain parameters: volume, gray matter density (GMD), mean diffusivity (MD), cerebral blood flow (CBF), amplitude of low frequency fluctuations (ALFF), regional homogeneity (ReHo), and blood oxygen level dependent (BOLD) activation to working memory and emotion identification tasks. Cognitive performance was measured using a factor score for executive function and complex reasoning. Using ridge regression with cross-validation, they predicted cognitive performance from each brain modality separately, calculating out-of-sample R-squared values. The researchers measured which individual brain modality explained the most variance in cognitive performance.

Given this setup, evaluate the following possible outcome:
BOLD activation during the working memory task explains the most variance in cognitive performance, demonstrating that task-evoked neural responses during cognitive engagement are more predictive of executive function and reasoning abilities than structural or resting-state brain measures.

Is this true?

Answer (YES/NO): NO